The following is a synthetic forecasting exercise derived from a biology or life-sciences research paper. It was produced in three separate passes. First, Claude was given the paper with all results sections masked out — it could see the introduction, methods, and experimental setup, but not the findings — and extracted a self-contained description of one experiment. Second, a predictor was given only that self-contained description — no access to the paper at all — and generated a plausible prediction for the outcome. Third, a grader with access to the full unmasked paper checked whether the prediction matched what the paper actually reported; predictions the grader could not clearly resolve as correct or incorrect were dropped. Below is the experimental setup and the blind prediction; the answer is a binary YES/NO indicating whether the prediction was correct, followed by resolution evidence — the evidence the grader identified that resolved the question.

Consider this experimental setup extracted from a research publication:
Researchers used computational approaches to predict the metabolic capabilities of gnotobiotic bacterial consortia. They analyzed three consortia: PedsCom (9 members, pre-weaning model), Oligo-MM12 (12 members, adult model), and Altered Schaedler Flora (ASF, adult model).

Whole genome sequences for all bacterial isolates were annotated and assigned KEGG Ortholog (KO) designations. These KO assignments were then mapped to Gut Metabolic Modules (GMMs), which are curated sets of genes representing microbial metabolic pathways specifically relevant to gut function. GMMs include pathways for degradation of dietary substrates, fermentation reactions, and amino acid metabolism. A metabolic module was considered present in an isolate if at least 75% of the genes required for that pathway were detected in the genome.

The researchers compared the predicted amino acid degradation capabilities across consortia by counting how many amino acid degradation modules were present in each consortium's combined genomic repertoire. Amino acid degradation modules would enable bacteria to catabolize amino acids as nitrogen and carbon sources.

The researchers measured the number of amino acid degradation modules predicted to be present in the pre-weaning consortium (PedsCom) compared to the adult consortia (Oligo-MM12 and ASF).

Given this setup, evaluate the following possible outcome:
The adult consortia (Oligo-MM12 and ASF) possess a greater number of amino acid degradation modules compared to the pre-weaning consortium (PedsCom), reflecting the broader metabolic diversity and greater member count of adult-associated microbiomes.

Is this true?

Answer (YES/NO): NO